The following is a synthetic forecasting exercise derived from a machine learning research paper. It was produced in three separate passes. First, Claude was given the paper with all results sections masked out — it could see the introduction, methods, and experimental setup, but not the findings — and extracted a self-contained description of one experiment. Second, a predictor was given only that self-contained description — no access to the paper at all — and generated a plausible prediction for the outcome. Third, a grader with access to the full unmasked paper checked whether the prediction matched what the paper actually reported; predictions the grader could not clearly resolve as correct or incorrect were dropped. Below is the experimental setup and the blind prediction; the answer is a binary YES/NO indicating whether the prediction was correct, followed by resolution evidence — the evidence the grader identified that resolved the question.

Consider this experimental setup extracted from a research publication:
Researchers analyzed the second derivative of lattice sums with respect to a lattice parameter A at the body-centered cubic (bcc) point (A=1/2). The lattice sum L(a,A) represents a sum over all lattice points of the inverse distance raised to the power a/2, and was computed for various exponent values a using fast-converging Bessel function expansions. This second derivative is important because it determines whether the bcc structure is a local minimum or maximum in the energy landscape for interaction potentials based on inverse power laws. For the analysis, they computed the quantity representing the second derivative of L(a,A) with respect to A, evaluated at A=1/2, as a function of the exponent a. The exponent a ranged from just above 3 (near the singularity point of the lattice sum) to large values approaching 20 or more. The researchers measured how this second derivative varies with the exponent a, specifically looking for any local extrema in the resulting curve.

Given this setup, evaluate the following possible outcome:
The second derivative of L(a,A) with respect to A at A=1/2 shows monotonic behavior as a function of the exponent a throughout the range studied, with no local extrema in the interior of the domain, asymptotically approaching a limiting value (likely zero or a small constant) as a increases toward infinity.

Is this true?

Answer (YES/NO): NO